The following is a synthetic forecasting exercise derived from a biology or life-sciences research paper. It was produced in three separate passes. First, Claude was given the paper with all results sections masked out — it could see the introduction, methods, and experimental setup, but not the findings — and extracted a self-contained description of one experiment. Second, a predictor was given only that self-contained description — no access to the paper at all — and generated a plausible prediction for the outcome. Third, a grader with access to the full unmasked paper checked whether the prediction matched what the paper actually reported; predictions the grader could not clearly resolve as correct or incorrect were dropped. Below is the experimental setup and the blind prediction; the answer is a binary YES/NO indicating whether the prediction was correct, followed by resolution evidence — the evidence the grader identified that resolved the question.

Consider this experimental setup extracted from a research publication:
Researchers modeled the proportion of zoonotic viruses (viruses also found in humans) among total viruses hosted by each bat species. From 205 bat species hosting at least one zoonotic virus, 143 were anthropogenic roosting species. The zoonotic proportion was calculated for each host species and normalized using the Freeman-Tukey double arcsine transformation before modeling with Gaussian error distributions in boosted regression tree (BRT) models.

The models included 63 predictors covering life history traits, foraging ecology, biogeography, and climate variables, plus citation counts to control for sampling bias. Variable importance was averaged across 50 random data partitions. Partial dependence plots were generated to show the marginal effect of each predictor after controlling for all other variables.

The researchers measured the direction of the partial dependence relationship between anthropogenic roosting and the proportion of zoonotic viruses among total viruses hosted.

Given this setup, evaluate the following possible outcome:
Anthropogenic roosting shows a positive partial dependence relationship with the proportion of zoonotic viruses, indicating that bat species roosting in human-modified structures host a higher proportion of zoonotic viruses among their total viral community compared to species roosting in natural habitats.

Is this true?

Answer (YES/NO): NO